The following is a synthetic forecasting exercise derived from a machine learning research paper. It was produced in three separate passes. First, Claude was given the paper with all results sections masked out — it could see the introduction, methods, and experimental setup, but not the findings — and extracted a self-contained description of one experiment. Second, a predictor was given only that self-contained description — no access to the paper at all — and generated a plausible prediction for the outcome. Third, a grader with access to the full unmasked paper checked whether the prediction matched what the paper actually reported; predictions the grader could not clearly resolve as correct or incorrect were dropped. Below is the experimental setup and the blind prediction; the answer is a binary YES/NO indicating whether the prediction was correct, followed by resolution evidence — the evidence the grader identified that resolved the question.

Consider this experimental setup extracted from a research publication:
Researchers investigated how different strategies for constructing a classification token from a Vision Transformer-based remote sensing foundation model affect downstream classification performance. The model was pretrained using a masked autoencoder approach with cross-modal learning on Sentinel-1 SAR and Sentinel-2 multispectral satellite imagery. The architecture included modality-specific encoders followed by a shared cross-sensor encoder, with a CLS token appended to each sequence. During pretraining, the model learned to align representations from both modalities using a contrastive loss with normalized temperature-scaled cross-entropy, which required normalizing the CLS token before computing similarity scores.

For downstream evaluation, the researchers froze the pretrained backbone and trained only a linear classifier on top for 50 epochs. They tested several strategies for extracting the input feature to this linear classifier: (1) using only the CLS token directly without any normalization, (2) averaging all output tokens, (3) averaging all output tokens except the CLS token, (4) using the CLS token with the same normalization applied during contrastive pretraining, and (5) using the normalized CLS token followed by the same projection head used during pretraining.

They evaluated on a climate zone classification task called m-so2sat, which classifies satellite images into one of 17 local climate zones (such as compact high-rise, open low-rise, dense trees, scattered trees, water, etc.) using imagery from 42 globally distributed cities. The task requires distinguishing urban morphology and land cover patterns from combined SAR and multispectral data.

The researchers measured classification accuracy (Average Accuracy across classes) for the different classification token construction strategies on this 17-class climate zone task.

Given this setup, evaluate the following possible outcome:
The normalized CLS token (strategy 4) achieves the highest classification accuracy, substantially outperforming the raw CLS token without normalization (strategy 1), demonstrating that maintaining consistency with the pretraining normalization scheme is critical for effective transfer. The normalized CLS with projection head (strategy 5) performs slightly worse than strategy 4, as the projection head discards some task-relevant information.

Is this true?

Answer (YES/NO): NO